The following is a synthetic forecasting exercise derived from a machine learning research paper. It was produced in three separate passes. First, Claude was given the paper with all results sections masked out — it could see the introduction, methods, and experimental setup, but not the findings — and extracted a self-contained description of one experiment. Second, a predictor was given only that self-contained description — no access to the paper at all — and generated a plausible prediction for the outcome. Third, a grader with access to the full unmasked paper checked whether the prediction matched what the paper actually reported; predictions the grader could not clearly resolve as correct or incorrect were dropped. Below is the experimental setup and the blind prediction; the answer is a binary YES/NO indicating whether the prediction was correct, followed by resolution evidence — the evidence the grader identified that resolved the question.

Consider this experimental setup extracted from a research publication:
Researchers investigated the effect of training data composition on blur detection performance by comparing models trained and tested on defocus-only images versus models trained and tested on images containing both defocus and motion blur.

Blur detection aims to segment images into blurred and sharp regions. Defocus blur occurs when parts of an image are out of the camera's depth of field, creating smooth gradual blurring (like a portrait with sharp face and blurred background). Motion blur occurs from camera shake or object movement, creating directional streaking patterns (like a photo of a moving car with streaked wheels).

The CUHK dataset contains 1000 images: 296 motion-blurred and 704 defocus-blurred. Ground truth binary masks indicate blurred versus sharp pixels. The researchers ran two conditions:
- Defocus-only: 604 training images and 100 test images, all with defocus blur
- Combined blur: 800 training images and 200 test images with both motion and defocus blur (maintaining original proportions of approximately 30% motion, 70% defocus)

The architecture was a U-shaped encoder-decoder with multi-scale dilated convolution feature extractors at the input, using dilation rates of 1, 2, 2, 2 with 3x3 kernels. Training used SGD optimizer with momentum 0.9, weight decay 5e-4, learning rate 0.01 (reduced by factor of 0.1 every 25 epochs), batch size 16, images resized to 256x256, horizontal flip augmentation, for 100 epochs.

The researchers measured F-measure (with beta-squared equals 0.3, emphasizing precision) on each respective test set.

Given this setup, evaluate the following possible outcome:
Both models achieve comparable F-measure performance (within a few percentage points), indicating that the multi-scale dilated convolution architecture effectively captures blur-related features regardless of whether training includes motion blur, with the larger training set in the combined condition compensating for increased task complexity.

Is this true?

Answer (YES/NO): NO